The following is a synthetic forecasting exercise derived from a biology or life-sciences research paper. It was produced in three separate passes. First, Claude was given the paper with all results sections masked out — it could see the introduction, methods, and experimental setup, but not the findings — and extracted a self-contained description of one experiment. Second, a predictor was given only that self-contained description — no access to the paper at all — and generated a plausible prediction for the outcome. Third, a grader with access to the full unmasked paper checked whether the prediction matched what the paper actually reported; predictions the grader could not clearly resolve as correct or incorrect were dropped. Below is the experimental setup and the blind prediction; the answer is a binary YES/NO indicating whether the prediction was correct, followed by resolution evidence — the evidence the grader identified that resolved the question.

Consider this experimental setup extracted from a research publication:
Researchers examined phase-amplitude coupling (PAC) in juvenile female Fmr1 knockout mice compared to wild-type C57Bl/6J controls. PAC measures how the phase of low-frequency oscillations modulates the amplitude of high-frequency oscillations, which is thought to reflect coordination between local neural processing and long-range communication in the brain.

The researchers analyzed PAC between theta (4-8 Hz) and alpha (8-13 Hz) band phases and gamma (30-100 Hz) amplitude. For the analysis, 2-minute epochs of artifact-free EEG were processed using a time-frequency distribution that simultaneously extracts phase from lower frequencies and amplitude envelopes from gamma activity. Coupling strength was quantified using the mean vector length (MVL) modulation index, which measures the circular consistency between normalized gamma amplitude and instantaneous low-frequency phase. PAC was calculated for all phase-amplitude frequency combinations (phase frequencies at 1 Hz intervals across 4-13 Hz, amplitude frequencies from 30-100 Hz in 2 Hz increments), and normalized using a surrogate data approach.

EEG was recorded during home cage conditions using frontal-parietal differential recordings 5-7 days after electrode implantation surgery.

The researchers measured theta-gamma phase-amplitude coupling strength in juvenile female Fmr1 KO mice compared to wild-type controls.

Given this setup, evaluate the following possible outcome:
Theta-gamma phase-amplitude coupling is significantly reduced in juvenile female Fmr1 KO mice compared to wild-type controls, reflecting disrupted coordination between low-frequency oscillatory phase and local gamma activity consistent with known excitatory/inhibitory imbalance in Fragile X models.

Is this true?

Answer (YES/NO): NO